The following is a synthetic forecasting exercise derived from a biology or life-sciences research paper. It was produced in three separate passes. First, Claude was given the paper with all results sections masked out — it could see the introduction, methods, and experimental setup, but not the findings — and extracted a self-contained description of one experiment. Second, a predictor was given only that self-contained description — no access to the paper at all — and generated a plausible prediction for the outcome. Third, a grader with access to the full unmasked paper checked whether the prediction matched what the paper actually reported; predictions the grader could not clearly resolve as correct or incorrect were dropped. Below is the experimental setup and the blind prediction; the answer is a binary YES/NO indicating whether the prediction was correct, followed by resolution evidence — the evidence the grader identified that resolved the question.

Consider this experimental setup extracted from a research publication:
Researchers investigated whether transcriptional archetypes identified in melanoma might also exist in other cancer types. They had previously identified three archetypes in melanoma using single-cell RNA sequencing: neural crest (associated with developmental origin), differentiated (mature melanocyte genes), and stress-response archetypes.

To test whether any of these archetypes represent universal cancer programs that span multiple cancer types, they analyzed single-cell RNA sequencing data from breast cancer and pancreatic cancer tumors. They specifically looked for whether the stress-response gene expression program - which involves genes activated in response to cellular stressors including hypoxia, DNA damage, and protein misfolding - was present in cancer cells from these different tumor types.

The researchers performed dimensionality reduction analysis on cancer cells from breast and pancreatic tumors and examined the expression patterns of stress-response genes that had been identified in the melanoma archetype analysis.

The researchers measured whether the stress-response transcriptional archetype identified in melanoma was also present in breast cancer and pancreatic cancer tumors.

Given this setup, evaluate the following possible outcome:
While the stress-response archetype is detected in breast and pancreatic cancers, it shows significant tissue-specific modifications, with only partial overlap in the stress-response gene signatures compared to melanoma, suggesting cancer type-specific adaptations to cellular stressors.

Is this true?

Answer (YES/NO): NO